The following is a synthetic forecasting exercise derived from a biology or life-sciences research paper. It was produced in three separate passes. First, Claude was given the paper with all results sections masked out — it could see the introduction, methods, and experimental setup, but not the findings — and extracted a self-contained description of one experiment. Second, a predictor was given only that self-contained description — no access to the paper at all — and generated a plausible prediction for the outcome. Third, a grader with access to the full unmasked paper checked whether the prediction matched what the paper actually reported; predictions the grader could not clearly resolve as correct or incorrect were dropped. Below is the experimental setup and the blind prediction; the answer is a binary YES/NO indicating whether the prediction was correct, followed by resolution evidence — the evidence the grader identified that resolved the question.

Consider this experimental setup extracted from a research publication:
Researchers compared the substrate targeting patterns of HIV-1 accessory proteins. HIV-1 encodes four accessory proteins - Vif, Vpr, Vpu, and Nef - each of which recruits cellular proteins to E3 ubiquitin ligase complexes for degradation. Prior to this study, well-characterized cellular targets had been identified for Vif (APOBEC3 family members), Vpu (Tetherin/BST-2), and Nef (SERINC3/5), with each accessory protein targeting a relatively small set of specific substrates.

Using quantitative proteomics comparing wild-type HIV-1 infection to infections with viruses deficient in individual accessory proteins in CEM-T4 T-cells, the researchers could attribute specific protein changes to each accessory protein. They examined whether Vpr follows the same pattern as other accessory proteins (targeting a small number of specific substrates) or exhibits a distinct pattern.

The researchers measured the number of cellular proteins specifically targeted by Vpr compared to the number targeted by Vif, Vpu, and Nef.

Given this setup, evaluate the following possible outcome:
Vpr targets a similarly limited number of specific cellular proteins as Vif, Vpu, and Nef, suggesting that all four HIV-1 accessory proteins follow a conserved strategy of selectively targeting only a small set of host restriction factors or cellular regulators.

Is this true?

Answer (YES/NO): NO